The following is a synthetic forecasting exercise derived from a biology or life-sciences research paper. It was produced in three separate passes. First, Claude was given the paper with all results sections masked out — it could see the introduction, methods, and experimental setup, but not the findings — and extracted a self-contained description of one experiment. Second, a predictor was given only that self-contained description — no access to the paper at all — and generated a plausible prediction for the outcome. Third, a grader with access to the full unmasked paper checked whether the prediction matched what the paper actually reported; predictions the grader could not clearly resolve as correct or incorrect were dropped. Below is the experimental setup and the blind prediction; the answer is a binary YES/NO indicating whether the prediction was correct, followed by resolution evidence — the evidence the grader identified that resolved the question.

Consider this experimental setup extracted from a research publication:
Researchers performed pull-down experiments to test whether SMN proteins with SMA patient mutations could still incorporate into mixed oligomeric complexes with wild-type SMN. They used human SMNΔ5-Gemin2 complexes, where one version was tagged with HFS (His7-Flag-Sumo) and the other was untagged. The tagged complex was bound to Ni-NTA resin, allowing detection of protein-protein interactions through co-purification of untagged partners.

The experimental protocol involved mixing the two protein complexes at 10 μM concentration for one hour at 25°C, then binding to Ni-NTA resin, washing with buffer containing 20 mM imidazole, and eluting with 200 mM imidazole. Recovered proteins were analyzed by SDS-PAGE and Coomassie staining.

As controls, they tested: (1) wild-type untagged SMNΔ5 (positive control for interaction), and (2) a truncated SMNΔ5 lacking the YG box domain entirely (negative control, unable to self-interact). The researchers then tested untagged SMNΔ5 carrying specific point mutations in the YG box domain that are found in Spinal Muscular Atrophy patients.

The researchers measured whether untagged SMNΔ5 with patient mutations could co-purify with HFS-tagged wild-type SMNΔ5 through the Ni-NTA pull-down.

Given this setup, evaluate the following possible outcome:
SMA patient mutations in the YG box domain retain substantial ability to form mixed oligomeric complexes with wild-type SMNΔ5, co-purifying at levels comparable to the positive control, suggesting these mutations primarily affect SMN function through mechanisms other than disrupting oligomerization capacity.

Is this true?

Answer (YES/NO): NO